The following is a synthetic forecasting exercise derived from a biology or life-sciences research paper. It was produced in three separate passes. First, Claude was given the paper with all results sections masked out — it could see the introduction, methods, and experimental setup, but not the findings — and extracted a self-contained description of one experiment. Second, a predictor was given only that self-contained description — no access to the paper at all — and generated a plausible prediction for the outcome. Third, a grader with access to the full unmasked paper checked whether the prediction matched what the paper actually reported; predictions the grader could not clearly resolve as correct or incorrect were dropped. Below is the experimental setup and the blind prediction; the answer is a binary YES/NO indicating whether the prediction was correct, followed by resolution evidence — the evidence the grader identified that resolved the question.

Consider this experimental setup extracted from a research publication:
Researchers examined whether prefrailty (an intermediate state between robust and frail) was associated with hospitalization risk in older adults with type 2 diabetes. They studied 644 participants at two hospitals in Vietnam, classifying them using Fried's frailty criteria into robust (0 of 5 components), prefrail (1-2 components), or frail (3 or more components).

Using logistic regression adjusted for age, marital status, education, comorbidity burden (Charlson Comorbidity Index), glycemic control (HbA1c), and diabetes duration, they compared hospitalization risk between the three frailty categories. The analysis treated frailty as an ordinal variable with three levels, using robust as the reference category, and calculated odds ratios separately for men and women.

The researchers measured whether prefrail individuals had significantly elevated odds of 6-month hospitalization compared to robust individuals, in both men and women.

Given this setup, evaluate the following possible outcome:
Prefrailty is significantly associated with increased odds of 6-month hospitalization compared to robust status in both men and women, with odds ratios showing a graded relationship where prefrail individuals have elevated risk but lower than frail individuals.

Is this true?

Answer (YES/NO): NO